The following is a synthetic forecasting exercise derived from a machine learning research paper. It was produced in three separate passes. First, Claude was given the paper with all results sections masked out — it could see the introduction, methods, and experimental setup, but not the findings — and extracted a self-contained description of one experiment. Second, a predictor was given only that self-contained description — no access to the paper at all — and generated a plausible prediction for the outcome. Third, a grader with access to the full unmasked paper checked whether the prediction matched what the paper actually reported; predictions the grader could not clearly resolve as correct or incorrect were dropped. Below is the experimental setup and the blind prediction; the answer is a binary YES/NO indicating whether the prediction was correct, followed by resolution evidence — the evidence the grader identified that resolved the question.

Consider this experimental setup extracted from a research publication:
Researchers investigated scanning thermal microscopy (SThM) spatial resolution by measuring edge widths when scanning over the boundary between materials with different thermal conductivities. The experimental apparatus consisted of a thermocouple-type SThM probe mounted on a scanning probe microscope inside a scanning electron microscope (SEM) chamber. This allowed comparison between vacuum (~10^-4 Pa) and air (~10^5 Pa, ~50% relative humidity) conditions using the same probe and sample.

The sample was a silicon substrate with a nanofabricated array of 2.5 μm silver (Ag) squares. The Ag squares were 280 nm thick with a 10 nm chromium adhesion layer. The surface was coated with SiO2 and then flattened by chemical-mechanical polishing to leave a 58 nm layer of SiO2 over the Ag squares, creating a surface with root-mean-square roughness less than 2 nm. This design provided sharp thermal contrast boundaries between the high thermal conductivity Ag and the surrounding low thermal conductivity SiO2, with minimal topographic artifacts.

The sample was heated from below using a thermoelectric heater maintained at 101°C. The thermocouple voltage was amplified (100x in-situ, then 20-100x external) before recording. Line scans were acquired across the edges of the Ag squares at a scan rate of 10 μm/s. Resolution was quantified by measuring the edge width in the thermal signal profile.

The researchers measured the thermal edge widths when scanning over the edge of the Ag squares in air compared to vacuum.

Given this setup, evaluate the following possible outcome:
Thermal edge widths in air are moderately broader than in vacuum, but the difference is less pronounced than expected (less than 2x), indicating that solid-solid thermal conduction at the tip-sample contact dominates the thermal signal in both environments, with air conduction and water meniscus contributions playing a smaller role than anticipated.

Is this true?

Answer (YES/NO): YES